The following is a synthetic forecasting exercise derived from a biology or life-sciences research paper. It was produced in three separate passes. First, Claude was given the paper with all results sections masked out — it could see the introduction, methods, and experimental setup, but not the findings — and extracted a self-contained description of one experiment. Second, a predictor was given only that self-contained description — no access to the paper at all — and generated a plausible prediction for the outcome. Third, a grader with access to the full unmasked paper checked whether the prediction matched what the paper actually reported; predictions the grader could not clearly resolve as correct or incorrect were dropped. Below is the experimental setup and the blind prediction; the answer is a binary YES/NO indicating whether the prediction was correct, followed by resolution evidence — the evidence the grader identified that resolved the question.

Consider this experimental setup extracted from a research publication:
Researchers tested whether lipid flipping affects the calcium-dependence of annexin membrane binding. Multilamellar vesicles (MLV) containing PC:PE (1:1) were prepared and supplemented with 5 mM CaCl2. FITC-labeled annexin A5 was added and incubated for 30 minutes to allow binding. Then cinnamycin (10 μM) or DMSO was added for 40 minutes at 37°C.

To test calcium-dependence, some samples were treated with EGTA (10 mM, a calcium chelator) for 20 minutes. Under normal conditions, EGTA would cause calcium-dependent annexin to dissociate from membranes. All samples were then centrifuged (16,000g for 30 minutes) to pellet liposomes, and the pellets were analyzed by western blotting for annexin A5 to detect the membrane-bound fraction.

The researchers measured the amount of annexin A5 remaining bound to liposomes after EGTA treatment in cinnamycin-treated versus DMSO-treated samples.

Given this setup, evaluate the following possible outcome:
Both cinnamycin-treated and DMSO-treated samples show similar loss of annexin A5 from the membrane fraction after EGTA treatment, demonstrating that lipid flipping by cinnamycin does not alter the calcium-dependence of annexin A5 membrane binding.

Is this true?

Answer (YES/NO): NO